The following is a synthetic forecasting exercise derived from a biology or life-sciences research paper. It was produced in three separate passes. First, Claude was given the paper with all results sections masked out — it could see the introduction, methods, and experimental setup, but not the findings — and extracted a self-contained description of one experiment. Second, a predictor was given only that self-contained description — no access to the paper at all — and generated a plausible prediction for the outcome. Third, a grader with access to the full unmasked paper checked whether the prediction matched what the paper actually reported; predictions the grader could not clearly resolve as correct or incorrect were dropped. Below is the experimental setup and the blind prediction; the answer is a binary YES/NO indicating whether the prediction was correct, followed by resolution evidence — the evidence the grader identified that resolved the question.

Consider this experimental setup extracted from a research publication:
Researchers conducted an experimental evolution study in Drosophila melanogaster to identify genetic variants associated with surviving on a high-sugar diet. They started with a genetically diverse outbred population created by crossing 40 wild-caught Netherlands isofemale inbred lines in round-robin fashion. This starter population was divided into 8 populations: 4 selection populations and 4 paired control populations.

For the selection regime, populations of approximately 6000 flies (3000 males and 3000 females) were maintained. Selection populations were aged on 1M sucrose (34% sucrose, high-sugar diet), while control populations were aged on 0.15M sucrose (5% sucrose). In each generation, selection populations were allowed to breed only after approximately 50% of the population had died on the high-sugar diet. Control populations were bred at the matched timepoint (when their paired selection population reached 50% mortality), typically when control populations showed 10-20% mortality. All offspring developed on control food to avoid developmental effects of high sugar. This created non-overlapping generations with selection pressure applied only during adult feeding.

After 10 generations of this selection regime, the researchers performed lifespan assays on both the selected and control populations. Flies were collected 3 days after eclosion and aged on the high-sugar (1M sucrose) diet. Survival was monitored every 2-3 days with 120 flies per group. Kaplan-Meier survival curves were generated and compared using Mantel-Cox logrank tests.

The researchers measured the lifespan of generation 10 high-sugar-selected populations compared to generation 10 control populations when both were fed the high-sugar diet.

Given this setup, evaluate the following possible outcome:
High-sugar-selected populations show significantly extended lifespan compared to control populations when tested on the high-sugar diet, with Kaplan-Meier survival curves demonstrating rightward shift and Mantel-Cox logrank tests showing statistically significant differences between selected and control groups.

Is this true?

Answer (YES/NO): YES